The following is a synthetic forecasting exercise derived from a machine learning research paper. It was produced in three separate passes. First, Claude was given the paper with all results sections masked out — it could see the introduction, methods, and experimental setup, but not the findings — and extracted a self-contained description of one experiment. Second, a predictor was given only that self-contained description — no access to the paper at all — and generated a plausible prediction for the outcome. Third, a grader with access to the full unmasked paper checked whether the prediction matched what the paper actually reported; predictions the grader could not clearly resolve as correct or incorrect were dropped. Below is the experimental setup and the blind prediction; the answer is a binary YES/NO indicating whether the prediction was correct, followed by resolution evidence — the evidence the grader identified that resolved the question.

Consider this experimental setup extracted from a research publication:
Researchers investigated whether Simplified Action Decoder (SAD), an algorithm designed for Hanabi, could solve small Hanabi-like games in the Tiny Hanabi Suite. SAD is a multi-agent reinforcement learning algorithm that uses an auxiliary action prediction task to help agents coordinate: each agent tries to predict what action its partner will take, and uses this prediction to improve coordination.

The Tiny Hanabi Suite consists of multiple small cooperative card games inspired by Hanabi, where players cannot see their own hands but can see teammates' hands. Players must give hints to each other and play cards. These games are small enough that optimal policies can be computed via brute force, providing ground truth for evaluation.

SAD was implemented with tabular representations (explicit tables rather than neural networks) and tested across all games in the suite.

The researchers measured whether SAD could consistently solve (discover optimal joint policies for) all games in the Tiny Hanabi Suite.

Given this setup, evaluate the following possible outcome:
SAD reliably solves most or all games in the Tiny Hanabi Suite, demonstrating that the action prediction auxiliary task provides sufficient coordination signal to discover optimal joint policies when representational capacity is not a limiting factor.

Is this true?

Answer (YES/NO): NO